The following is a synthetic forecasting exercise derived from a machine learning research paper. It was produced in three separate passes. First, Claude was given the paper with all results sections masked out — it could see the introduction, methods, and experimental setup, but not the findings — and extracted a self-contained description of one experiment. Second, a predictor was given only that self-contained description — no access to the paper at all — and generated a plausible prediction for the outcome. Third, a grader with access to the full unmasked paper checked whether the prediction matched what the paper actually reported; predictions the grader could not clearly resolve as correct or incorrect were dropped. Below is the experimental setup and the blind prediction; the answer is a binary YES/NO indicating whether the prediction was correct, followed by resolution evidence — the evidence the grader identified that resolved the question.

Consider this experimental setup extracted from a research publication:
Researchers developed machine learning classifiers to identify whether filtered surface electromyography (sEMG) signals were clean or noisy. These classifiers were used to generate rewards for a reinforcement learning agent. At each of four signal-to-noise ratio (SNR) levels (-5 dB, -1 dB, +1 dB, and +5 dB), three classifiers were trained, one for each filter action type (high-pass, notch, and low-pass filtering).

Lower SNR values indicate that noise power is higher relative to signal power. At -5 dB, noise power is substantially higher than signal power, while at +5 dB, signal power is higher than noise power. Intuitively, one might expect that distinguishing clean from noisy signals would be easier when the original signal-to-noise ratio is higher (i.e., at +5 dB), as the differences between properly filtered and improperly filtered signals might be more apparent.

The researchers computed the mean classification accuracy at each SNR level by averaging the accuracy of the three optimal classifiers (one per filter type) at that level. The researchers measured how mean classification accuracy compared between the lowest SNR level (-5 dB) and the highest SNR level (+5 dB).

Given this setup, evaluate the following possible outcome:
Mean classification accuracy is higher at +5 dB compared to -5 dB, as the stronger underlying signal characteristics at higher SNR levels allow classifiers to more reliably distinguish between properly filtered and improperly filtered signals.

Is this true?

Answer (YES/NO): NO